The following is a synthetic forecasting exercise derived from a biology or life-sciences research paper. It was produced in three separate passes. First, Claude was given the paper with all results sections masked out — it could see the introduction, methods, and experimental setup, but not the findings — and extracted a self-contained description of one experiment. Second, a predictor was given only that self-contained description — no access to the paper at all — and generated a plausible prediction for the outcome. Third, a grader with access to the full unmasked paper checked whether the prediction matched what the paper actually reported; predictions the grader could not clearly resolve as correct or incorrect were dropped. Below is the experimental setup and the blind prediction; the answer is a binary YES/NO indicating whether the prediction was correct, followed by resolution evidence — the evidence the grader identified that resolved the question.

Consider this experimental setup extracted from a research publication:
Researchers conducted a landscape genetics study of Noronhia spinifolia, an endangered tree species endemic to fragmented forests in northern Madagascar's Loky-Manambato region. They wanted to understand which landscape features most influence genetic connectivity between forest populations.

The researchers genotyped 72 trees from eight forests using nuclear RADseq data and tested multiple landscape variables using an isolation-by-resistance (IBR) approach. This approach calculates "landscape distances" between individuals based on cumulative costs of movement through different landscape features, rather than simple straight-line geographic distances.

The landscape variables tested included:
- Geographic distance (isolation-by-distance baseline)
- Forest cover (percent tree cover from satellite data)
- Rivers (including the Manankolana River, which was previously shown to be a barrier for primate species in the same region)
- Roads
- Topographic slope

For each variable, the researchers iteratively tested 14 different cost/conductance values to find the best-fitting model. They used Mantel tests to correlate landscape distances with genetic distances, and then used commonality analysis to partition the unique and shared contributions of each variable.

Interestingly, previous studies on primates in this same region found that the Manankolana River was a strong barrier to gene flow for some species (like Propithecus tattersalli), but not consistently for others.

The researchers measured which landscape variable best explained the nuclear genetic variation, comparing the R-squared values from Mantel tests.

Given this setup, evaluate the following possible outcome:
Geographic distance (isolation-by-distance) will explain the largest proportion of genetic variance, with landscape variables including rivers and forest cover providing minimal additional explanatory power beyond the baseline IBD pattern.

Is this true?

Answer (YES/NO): NO